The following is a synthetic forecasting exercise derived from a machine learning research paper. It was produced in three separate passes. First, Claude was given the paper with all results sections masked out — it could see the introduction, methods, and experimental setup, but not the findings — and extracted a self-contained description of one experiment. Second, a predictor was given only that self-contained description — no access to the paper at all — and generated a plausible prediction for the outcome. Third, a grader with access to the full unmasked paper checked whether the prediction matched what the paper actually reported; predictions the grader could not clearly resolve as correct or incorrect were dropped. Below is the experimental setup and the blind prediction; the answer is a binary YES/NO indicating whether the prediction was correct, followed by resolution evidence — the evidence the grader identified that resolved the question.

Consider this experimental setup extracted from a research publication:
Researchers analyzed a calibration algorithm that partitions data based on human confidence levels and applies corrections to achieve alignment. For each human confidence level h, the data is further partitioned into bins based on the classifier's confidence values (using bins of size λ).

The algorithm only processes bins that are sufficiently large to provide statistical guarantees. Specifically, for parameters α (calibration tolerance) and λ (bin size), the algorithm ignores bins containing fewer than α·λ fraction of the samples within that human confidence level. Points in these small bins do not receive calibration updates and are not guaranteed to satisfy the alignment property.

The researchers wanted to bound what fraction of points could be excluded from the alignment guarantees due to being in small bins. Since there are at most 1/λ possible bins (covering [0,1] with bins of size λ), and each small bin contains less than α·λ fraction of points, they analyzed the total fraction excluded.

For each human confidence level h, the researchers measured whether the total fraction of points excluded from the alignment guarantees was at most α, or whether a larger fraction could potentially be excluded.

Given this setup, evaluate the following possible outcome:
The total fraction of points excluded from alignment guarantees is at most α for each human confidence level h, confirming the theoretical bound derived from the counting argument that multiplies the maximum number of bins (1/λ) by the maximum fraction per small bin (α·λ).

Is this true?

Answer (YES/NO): YES